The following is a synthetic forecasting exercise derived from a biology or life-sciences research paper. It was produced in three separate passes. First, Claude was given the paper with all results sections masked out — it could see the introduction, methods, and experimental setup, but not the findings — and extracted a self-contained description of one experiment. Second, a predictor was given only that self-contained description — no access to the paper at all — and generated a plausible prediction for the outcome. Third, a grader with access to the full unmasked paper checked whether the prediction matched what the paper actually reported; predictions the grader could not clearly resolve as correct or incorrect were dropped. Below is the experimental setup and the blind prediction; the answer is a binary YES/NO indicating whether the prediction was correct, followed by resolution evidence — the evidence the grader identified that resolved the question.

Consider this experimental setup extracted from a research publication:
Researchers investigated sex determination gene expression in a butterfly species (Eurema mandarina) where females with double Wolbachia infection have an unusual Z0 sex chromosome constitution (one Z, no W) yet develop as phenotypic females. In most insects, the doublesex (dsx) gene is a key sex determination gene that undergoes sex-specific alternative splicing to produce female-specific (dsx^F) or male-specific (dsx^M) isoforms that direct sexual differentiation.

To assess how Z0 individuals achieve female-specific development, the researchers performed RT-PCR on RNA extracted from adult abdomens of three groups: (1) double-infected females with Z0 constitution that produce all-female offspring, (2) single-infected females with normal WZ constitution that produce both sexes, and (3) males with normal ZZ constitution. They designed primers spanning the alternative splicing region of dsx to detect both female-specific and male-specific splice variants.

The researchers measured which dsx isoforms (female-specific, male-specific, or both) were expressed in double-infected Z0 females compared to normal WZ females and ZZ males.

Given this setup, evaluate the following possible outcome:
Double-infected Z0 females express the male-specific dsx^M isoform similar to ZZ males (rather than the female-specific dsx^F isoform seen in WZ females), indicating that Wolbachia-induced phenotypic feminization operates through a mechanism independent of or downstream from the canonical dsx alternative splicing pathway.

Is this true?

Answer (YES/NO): NO